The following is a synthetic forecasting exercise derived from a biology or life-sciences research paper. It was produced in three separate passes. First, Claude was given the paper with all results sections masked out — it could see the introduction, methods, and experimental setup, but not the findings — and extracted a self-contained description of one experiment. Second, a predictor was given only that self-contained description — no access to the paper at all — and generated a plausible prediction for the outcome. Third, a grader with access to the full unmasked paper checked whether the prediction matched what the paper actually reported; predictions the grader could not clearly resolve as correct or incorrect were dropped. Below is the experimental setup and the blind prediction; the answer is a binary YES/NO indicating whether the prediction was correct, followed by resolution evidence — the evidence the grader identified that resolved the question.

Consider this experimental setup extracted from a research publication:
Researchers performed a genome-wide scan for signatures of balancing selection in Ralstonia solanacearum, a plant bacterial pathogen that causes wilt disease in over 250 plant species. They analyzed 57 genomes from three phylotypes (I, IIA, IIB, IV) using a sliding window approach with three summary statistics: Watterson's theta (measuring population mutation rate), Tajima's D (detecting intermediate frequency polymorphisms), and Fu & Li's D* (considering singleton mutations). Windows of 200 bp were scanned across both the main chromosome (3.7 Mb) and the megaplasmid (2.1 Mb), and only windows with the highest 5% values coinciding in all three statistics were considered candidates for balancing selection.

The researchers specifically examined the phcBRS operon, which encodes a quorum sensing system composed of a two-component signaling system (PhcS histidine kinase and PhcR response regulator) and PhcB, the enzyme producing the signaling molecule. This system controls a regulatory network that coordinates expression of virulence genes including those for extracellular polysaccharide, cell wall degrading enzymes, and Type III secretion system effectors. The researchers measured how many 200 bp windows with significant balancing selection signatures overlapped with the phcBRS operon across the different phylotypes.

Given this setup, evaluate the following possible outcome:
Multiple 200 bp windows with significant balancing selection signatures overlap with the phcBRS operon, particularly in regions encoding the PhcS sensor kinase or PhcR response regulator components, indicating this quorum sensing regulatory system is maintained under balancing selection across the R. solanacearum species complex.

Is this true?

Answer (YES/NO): NO